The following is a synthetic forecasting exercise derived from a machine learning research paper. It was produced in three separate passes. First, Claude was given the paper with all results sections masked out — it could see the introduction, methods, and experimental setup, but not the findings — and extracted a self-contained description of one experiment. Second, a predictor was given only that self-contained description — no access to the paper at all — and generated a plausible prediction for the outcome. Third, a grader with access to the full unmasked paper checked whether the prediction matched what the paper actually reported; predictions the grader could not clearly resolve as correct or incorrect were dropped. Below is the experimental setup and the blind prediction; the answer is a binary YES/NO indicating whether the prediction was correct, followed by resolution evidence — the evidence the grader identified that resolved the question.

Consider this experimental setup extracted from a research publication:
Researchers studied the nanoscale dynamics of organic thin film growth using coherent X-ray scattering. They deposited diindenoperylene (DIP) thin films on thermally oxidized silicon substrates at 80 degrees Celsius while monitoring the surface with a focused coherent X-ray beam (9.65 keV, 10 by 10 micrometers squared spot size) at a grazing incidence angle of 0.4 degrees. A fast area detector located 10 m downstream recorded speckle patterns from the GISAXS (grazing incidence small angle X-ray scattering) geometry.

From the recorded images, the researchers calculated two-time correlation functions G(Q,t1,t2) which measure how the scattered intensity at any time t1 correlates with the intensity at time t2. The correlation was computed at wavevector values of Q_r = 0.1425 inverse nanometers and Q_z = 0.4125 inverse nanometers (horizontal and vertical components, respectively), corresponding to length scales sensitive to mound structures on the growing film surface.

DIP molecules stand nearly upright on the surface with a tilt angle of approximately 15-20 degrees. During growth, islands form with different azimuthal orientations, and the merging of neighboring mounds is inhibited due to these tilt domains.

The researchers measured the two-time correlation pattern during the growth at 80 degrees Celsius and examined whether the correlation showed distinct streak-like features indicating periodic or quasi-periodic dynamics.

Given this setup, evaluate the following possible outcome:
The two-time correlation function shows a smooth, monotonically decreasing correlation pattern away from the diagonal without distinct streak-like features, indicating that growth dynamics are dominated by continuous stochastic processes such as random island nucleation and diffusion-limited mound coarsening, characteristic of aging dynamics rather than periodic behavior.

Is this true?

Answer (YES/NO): NO